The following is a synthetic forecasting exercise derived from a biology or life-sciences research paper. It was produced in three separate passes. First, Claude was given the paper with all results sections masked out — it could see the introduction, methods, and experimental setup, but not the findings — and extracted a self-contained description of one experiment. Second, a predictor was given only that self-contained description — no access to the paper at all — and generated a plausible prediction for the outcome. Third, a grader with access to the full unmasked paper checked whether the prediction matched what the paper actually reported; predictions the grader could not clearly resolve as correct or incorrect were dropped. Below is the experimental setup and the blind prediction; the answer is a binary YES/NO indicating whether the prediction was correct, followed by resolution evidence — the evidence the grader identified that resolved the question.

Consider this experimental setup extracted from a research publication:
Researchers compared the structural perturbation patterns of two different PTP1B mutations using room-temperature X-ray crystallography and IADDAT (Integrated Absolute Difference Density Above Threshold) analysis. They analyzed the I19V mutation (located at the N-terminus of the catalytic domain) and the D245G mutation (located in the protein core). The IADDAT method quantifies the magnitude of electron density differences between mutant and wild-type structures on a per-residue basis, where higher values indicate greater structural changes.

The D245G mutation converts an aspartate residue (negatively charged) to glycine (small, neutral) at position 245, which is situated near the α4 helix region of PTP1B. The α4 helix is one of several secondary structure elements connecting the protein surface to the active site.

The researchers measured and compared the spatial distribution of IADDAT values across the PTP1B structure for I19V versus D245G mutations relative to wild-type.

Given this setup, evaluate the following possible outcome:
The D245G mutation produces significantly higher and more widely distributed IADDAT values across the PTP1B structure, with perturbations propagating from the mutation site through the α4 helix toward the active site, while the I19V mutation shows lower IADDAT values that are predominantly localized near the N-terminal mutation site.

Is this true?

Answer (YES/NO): NO